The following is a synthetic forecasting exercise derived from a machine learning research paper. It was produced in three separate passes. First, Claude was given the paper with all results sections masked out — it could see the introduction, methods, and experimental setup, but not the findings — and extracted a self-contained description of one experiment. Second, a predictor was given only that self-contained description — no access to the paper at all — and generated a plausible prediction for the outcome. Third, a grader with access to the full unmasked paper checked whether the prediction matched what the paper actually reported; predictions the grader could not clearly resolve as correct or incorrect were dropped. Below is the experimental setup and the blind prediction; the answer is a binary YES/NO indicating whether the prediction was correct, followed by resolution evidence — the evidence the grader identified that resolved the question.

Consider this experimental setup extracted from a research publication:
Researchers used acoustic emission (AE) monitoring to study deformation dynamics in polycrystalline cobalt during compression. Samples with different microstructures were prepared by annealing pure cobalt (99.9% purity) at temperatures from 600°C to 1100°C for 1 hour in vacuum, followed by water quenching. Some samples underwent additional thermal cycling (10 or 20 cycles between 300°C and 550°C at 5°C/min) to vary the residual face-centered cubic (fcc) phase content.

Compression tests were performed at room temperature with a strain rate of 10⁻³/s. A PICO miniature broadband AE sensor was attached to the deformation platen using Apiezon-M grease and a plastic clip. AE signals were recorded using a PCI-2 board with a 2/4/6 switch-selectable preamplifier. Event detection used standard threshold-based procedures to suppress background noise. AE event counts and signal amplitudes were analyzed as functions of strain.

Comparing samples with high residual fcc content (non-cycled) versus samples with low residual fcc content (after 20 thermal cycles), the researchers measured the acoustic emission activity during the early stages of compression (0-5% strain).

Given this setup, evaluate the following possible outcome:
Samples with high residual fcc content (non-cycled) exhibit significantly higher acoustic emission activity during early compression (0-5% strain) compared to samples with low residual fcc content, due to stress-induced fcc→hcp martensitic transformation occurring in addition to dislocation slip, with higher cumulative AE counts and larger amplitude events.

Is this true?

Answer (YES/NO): NO